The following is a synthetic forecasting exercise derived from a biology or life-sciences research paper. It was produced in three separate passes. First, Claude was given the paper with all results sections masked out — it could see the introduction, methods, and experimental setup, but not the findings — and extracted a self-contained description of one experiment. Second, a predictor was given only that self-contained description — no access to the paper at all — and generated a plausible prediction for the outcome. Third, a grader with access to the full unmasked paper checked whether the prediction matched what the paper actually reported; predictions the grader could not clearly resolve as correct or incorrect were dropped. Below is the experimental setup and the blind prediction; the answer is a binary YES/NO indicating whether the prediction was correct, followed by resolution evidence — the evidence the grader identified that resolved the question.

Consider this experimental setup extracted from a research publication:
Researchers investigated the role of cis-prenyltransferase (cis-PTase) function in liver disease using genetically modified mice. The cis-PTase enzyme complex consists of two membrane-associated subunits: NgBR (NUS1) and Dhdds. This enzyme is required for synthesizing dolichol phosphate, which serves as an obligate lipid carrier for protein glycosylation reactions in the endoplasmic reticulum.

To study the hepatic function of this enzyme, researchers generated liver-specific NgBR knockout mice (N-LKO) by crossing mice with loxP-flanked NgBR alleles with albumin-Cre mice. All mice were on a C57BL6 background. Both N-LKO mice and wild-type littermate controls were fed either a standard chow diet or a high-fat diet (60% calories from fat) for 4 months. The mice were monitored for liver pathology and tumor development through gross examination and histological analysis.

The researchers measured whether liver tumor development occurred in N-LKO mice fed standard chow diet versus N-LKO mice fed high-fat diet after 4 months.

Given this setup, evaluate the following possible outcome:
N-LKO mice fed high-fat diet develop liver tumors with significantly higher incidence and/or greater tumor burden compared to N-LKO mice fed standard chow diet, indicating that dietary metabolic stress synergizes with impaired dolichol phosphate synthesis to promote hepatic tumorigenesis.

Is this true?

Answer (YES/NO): YES